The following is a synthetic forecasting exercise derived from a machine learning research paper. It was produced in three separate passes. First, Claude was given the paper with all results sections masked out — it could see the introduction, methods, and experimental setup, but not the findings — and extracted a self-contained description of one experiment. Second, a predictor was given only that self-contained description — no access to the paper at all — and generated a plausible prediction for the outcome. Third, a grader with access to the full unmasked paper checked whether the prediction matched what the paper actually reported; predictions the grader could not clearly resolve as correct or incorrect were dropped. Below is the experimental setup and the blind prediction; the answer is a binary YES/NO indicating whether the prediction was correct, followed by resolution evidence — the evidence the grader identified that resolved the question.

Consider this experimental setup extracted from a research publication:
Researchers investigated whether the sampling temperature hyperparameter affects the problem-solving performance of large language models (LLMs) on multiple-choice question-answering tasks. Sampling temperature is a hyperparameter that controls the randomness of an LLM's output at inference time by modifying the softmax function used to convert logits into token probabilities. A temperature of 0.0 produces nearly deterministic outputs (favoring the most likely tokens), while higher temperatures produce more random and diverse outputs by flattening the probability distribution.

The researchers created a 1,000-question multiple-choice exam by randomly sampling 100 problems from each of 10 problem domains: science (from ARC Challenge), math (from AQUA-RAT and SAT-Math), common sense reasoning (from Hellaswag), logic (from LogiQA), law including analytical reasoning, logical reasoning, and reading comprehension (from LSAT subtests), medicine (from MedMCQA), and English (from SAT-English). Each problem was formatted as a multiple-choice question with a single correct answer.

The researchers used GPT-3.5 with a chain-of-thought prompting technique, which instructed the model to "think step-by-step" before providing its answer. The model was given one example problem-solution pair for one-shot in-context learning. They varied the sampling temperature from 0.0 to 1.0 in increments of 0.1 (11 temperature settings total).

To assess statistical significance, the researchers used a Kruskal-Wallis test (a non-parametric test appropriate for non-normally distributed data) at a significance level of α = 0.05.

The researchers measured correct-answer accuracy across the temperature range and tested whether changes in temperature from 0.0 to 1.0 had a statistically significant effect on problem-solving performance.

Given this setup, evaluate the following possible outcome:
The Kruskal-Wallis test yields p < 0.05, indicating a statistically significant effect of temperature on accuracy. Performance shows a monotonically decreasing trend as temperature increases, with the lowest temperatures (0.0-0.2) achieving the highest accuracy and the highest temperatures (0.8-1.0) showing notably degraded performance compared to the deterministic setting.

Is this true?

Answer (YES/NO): NO